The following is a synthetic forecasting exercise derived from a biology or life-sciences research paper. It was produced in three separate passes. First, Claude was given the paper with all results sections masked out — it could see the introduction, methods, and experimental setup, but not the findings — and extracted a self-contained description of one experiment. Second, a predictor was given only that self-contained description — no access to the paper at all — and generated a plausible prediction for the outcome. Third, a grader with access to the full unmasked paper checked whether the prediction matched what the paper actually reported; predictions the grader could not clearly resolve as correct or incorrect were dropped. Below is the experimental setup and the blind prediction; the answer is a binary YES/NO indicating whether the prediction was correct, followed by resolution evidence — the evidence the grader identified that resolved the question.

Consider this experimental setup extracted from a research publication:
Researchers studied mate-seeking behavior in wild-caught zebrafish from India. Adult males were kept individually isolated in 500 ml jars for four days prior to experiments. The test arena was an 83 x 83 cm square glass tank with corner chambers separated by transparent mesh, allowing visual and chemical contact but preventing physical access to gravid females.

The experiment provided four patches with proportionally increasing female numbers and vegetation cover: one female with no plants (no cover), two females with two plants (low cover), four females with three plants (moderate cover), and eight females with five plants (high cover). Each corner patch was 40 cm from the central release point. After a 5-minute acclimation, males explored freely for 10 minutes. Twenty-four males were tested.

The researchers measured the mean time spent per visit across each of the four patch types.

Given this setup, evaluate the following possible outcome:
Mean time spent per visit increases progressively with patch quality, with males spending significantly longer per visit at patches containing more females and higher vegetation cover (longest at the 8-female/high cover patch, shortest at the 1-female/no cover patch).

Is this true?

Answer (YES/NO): NO